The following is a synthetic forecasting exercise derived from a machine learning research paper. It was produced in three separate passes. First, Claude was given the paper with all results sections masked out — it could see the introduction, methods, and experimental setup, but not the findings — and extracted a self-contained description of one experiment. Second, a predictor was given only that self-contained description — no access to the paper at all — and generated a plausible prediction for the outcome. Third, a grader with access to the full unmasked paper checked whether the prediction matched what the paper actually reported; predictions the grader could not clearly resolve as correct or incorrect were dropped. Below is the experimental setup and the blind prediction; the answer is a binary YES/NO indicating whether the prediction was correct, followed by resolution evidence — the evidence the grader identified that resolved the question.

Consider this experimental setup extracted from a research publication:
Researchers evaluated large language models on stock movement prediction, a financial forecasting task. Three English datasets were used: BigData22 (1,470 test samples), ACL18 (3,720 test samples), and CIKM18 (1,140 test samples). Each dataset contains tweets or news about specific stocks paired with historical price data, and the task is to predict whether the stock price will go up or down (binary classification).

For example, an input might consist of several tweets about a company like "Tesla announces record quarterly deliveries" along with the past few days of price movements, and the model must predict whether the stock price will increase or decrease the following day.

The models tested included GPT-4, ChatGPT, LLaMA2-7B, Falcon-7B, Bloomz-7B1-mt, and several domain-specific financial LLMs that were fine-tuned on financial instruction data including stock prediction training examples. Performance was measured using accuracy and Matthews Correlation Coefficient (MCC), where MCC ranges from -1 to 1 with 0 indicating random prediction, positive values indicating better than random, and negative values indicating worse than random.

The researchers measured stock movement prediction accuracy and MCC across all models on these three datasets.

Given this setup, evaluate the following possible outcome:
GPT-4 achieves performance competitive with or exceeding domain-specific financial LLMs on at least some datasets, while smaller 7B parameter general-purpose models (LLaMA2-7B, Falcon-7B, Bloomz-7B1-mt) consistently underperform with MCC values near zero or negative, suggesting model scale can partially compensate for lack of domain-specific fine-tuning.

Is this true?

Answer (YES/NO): YES